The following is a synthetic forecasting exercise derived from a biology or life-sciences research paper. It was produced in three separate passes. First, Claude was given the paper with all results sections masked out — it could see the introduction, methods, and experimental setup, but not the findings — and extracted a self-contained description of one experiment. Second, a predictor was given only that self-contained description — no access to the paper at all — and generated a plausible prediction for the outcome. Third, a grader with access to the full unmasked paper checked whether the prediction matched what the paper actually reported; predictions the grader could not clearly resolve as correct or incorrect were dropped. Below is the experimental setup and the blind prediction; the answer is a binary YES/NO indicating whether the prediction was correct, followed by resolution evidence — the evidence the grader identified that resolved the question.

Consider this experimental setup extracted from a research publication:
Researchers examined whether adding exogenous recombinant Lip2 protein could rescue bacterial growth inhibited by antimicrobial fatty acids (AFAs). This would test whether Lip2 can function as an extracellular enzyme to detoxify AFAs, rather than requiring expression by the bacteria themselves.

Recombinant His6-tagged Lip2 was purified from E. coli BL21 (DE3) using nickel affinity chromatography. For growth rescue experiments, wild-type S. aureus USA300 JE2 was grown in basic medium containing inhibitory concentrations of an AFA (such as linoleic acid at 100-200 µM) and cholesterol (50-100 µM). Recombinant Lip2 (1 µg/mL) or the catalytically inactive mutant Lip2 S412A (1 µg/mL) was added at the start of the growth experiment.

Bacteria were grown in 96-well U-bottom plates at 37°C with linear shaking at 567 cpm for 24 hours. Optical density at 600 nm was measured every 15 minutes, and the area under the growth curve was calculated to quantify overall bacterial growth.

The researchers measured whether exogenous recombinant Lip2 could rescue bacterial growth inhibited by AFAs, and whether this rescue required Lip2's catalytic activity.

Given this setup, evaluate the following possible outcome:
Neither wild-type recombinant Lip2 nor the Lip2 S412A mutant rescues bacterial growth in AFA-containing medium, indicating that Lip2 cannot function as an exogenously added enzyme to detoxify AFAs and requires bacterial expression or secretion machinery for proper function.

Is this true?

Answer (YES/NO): NO